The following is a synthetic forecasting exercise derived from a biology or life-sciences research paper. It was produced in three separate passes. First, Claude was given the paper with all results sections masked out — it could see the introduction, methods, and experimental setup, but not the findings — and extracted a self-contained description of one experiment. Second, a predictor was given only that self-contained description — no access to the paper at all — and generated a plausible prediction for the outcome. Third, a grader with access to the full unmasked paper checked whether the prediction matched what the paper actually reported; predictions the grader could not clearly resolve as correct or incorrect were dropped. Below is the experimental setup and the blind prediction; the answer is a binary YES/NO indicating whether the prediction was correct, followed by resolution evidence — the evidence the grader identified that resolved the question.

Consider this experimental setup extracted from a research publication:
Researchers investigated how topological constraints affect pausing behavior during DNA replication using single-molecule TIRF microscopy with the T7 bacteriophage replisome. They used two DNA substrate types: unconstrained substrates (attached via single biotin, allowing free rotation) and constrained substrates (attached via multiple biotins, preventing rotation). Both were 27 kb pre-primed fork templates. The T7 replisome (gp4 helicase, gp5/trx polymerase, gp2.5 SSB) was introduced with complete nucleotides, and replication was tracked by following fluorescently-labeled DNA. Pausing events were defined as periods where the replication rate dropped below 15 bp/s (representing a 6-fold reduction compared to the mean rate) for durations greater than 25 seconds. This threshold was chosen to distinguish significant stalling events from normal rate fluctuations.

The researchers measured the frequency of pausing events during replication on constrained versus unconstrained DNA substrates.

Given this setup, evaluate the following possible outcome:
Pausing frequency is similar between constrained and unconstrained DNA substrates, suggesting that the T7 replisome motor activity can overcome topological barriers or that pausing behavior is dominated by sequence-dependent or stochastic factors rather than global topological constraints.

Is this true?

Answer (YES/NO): NO